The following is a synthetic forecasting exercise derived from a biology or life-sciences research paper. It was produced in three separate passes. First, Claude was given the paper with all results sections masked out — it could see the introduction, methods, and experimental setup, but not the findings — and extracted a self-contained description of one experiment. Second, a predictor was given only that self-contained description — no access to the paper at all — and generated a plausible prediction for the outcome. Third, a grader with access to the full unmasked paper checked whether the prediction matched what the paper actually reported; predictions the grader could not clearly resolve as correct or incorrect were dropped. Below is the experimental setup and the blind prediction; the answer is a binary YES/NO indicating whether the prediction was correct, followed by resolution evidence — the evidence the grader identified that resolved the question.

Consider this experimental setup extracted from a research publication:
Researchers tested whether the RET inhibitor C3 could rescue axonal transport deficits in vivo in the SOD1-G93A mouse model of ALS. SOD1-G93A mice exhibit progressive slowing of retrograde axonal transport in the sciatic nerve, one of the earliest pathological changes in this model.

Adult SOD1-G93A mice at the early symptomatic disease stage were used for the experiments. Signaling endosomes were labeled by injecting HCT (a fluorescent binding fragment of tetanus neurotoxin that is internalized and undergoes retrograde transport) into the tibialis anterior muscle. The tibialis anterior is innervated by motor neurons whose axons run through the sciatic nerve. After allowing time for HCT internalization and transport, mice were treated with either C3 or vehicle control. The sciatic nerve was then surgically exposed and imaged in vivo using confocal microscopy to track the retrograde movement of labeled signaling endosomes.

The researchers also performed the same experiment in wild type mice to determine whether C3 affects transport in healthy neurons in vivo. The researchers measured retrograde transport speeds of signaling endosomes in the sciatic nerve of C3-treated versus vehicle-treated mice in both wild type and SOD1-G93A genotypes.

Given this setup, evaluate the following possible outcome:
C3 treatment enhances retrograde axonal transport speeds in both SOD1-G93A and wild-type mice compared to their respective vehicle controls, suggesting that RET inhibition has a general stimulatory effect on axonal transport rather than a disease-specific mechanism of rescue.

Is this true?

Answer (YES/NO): NO